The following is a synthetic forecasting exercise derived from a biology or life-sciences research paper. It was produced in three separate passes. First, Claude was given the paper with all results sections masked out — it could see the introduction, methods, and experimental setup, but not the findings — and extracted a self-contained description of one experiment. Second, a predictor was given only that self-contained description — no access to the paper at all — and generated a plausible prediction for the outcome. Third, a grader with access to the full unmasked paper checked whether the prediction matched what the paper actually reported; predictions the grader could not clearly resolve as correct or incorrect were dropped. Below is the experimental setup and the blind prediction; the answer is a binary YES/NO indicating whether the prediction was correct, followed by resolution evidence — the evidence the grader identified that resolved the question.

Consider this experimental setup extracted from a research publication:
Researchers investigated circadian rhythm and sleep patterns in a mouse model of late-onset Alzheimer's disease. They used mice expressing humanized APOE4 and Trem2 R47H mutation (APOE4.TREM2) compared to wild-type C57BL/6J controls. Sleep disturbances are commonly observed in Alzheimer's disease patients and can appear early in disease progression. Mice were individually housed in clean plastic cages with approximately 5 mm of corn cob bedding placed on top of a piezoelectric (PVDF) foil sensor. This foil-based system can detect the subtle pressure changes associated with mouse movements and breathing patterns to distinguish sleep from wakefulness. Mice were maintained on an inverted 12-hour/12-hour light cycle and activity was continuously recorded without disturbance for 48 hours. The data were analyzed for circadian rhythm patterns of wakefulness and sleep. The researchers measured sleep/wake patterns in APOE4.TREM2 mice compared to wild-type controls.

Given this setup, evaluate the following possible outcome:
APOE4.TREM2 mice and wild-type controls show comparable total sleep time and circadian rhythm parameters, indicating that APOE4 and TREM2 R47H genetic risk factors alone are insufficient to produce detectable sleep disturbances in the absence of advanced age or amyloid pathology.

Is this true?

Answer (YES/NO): YES